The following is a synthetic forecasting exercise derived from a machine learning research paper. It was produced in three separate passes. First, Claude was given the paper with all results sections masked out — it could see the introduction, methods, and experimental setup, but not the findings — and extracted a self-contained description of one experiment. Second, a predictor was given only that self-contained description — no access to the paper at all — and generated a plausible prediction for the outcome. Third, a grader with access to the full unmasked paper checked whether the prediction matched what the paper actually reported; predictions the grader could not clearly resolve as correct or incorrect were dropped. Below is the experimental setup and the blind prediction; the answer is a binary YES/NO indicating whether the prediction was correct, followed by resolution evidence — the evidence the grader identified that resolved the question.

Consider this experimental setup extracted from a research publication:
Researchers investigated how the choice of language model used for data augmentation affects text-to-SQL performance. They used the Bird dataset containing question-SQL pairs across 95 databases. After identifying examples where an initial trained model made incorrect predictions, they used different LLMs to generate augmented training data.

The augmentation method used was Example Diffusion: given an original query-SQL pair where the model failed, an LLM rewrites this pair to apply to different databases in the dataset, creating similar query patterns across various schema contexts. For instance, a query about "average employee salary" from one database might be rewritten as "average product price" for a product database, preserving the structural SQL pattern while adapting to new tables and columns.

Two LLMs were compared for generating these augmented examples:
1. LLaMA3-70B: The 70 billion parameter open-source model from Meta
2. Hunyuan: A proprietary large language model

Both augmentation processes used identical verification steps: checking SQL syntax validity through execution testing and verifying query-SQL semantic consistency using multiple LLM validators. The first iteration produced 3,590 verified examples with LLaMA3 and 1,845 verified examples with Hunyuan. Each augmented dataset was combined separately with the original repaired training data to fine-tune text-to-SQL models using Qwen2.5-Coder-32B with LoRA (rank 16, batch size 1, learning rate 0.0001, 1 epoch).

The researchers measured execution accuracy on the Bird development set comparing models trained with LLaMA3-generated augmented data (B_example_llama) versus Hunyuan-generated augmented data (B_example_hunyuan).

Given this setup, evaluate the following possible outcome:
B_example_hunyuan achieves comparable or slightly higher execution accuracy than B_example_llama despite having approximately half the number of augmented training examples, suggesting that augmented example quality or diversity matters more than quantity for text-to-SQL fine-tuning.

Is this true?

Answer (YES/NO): NO